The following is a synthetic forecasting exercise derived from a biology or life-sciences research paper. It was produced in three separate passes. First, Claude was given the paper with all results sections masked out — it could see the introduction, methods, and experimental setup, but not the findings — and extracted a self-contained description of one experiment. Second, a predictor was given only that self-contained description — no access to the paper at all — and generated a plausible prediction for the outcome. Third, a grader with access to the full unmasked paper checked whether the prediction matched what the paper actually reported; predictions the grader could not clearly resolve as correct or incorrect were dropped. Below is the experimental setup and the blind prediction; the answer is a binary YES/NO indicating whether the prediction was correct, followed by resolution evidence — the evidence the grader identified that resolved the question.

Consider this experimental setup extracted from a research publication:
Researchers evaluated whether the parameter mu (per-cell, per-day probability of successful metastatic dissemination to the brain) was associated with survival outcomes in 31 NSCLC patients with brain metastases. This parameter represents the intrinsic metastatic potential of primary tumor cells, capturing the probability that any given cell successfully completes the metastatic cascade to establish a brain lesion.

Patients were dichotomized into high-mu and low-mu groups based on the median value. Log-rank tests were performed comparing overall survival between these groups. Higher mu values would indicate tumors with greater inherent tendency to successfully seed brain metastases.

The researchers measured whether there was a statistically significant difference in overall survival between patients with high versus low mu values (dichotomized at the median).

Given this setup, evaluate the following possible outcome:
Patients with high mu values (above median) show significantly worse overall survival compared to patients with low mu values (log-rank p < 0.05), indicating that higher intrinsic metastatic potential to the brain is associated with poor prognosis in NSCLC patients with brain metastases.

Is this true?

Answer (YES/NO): NO